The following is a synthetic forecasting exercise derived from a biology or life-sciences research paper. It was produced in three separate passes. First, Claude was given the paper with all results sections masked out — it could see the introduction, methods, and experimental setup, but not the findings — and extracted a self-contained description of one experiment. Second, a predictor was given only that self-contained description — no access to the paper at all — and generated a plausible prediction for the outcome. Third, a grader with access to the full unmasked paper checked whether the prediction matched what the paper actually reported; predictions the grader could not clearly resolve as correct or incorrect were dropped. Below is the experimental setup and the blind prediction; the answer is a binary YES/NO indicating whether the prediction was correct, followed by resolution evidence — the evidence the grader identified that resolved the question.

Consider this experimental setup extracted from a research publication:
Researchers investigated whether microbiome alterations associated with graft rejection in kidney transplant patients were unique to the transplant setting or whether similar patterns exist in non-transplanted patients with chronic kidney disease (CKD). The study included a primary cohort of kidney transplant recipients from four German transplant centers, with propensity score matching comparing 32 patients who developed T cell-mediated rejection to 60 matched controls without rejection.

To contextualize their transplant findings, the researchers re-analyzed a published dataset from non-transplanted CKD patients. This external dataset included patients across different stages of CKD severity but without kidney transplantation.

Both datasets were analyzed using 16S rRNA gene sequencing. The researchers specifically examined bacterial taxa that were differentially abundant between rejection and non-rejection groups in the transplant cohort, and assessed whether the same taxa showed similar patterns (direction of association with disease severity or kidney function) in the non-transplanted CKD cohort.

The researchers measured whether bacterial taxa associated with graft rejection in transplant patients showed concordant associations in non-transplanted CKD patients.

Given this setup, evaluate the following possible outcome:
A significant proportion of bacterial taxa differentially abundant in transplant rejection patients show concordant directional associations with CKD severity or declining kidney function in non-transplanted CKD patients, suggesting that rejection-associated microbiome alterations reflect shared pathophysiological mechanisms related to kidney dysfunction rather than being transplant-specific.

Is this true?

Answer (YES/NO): YES